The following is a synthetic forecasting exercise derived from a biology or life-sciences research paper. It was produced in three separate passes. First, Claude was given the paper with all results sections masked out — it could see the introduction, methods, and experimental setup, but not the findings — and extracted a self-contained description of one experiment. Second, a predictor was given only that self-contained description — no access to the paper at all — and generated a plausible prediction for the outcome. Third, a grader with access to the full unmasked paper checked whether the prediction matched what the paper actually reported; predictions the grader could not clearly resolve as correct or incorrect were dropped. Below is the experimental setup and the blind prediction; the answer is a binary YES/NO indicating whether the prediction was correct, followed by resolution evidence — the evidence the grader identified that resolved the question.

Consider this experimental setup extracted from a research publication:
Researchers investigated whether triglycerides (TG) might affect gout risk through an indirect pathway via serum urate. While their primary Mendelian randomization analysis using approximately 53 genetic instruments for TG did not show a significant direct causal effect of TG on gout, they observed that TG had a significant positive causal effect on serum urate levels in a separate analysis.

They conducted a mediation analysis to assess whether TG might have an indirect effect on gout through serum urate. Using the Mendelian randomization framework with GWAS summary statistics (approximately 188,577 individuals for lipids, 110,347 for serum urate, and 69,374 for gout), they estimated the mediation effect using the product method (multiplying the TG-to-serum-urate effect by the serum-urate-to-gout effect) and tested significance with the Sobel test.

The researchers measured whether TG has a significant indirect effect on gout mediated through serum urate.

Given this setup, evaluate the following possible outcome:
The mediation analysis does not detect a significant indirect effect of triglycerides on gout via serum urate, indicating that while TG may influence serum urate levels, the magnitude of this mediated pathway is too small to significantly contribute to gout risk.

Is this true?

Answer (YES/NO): NO